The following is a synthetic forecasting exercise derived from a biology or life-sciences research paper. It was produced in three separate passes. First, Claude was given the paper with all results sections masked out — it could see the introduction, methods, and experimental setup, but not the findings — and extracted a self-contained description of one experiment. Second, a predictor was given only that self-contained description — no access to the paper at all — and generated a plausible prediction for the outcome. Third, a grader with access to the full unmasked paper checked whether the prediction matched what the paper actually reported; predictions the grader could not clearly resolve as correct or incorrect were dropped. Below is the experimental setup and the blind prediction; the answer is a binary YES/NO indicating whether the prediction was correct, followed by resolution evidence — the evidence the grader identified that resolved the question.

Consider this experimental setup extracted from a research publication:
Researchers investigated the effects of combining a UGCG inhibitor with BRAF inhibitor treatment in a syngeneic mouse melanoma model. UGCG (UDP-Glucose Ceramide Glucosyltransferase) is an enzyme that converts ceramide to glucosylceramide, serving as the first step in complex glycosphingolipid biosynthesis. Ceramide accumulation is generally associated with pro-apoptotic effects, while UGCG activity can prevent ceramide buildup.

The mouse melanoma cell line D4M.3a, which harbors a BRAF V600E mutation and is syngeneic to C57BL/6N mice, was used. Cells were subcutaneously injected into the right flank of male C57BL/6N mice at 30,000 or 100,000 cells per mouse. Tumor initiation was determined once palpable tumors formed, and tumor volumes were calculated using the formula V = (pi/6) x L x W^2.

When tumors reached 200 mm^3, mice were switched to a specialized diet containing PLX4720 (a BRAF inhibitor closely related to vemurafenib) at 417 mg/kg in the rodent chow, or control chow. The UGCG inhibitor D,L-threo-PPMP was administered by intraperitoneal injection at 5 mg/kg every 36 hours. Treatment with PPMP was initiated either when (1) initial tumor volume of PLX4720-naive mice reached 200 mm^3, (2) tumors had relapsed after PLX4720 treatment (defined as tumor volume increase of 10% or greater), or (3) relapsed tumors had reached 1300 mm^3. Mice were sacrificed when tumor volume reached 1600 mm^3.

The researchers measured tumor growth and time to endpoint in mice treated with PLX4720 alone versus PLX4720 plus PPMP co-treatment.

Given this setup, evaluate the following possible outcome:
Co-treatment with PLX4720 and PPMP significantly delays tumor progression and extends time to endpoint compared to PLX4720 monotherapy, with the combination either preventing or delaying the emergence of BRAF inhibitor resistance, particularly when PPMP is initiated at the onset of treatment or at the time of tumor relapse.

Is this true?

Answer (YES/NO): YES